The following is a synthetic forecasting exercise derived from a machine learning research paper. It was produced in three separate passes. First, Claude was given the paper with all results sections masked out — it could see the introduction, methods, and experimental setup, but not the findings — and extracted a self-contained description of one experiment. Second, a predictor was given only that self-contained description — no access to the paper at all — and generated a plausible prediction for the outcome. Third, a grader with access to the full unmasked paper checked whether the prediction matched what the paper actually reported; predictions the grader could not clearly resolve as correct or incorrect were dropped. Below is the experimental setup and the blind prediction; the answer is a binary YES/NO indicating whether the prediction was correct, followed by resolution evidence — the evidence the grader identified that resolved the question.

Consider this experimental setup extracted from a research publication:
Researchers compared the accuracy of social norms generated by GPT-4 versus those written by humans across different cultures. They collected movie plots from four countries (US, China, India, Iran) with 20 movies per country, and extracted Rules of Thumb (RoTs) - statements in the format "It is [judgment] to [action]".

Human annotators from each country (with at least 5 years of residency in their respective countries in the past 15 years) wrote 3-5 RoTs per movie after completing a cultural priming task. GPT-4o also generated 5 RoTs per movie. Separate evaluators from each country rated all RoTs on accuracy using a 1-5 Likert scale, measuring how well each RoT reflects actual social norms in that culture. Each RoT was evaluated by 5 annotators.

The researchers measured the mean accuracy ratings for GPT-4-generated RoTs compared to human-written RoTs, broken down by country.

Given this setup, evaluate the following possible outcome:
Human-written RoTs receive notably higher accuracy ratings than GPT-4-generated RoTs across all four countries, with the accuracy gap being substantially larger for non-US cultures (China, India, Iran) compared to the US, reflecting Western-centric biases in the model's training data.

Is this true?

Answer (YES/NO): NO